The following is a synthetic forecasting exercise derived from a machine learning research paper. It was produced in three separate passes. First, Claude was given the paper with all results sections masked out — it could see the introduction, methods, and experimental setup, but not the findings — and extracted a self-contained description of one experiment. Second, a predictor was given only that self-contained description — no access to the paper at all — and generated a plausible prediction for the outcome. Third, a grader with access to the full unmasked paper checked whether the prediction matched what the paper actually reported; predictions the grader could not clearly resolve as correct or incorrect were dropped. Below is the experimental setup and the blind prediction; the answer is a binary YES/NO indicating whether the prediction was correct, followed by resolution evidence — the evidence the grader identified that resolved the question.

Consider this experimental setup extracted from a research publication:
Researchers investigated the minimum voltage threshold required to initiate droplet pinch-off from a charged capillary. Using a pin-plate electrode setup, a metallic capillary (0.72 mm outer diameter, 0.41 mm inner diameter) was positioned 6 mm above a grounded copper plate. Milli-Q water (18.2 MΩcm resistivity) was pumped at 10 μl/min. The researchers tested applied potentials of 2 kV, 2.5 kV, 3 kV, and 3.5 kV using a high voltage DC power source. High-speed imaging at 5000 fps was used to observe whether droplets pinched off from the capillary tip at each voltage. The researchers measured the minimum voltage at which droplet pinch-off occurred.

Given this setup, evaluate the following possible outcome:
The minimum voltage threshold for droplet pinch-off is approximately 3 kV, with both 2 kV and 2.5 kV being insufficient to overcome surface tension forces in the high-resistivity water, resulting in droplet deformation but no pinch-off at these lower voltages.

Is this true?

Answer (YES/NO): NO